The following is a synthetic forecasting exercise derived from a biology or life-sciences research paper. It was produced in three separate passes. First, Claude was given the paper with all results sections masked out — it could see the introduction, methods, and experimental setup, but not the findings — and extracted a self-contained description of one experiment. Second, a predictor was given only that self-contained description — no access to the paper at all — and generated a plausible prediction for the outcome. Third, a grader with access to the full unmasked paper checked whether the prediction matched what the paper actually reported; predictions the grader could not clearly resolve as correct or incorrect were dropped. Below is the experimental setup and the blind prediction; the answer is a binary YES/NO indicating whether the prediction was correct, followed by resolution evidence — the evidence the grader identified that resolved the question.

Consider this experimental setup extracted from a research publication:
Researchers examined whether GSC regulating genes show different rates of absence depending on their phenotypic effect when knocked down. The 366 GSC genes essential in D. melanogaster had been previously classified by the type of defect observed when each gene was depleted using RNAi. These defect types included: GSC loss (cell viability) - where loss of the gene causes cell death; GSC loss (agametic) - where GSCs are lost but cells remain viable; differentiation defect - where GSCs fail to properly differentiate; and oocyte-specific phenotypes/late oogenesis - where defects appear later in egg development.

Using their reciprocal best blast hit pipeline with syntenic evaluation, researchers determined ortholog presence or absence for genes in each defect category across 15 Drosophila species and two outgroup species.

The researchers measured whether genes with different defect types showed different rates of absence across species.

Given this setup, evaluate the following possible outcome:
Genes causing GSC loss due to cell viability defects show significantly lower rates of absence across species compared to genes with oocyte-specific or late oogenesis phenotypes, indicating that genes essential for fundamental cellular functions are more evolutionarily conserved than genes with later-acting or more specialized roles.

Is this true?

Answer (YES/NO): NO